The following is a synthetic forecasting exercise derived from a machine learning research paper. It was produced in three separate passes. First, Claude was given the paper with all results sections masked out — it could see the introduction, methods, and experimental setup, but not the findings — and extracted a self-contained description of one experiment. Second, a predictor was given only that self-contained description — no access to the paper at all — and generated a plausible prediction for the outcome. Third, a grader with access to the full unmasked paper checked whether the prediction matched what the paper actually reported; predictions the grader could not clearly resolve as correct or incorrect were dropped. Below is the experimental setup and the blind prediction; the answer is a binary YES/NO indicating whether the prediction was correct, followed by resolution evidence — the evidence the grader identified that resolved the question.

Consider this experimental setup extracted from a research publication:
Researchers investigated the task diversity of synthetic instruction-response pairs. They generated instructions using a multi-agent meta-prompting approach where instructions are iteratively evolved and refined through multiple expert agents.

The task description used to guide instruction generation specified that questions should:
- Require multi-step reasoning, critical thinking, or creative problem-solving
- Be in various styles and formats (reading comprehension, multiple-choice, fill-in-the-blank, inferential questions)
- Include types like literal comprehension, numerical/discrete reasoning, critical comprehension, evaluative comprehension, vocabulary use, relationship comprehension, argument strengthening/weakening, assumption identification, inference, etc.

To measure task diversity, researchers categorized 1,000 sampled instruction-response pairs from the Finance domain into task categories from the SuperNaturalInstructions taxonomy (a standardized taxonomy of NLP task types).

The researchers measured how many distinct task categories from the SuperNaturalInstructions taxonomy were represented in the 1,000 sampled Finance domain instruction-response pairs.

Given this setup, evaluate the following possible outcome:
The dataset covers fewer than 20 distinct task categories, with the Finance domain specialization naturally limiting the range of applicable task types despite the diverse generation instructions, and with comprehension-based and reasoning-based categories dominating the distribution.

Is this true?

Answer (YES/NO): NO